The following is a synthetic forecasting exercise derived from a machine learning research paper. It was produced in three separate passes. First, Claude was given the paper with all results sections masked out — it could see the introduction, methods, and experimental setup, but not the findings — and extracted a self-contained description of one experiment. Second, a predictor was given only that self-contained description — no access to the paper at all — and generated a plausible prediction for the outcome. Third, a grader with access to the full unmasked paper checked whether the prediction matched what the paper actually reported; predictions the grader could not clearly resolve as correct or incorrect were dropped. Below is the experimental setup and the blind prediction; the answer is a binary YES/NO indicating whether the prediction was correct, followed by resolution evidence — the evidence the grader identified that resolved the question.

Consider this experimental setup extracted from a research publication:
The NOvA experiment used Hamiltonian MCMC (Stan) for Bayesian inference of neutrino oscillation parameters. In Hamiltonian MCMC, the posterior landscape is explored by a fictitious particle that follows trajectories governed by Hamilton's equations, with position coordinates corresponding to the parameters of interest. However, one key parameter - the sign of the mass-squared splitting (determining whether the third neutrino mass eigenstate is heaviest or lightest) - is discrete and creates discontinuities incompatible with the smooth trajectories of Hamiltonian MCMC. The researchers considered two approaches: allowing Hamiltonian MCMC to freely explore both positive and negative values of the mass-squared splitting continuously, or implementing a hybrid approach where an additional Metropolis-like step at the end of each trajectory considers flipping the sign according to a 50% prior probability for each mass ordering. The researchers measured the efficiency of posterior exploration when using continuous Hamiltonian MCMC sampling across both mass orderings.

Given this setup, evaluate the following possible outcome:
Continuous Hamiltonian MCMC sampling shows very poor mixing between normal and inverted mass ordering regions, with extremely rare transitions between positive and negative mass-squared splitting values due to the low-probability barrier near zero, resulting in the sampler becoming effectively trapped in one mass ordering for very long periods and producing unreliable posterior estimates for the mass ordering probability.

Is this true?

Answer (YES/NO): YES